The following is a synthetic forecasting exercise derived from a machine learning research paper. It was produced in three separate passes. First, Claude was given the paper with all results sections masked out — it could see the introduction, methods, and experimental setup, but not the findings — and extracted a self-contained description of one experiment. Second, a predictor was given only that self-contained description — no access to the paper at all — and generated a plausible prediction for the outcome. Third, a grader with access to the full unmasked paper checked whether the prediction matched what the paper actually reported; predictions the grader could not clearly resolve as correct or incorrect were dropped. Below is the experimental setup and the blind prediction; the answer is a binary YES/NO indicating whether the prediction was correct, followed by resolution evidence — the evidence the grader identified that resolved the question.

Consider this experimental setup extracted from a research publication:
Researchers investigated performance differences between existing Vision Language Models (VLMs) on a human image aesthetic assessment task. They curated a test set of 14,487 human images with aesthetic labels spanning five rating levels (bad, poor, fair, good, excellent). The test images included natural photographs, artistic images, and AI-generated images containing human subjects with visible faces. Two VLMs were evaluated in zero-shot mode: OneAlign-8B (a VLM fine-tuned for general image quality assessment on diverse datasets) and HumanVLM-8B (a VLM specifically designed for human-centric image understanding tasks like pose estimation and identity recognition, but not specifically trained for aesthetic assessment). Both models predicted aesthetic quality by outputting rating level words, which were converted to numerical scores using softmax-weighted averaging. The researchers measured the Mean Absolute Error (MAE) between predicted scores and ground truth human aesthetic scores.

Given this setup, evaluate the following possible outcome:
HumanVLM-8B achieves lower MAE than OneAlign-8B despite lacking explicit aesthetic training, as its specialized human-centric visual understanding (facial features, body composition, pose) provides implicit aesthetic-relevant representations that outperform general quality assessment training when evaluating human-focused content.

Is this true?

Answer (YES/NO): YES